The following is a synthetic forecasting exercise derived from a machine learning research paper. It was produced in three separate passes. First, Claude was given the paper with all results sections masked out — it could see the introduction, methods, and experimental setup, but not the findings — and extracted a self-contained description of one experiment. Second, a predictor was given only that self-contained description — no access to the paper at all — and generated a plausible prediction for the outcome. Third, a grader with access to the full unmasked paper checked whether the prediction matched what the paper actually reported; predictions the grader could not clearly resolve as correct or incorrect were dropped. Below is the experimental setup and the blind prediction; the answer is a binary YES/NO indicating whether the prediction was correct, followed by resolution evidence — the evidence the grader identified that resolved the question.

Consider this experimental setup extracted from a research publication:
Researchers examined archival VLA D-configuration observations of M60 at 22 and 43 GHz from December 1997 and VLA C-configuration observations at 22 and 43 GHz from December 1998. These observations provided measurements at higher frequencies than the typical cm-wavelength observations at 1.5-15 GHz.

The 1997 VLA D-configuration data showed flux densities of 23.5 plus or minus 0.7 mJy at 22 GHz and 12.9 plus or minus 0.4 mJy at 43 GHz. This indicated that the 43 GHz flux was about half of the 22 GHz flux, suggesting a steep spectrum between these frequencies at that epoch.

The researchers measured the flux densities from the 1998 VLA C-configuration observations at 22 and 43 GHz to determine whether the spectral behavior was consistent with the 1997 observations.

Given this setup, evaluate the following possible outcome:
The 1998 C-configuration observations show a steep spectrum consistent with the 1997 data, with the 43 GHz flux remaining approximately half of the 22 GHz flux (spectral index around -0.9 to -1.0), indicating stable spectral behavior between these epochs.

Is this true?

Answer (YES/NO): NO